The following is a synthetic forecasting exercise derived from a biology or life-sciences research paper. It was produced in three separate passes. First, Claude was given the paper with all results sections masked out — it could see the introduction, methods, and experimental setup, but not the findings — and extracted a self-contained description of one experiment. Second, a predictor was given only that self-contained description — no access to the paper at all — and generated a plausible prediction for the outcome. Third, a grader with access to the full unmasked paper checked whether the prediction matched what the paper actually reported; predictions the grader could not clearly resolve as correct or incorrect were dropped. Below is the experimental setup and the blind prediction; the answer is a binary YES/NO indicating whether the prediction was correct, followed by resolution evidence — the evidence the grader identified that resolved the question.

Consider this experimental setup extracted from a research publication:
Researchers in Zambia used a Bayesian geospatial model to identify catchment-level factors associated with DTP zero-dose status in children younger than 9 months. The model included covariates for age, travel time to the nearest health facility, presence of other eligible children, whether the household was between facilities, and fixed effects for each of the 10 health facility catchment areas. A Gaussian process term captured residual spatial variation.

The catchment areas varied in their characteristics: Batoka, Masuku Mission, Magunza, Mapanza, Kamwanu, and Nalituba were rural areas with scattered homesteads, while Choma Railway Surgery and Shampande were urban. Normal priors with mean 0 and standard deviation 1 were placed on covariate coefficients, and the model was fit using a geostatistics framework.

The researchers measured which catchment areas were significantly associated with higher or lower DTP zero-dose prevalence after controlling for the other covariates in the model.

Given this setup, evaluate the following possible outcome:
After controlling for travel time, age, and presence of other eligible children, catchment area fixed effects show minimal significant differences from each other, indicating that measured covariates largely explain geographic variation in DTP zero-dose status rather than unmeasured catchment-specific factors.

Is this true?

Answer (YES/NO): NO